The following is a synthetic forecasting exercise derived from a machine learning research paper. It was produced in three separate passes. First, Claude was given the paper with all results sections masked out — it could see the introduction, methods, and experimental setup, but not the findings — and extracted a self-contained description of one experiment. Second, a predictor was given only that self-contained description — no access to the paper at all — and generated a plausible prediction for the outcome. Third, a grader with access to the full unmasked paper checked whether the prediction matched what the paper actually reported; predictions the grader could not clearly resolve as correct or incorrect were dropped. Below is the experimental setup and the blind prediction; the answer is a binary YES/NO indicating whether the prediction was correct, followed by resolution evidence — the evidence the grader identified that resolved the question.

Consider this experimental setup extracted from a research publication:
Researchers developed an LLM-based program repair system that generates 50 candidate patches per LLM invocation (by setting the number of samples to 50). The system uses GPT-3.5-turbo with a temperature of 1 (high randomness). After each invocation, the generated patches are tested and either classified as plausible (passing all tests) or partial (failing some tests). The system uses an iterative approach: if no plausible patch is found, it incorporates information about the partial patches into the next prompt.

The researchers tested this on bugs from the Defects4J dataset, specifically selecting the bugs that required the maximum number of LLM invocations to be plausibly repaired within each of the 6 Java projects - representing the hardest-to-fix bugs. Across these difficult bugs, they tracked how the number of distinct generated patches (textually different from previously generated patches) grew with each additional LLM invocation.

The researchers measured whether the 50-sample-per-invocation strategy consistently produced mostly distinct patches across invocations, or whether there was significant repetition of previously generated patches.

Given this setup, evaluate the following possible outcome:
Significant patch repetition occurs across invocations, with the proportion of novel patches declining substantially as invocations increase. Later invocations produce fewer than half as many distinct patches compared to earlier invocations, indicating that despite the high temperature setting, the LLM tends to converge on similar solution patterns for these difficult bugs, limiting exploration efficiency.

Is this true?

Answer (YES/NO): NO